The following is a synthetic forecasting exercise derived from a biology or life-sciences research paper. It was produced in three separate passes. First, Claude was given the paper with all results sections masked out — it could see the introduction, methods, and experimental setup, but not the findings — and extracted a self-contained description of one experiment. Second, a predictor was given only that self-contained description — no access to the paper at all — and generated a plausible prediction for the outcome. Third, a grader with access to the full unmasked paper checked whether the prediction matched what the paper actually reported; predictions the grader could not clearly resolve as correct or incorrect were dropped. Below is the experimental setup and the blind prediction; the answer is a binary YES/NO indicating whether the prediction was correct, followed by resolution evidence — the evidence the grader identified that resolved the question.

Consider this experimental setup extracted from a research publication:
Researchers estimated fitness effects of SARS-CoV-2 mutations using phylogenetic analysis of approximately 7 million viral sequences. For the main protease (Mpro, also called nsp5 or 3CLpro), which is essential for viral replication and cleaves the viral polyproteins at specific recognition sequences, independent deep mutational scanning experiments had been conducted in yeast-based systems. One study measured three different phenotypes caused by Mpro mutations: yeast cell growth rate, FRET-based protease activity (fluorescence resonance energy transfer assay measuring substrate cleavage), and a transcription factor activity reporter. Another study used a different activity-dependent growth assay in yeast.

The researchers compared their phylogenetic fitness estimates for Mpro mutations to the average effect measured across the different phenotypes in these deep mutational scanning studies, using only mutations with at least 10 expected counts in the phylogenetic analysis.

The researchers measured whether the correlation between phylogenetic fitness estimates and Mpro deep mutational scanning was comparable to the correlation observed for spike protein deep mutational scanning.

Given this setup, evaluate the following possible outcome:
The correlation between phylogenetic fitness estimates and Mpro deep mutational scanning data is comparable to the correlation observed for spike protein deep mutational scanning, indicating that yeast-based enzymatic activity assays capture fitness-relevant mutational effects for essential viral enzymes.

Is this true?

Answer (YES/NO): NO